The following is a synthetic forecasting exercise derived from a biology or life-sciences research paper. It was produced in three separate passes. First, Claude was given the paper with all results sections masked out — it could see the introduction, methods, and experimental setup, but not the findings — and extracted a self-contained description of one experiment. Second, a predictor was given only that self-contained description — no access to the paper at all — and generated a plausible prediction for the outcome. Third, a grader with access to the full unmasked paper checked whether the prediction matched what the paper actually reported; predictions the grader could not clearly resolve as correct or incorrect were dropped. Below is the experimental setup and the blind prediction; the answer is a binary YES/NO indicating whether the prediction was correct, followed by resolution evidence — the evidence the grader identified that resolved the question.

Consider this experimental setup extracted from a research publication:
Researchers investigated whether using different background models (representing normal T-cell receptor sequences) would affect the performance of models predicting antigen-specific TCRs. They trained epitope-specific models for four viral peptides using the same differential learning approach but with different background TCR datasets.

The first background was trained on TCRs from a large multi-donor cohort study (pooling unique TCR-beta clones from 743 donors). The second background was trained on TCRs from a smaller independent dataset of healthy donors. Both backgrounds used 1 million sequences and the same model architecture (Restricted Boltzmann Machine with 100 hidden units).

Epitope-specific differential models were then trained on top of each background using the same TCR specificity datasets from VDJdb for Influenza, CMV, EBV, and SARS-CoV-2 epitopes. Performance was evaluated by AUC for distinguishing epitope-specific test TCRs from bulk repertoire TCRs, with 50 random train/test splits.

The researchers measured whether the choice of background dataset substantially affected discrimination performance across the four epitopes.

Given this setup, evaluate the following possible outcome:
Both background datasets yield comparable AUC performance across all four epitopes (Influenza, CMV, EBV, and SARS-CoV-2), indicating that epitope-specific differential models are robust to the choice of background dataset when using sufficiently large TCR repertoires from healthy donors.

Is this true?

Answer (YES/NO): YES